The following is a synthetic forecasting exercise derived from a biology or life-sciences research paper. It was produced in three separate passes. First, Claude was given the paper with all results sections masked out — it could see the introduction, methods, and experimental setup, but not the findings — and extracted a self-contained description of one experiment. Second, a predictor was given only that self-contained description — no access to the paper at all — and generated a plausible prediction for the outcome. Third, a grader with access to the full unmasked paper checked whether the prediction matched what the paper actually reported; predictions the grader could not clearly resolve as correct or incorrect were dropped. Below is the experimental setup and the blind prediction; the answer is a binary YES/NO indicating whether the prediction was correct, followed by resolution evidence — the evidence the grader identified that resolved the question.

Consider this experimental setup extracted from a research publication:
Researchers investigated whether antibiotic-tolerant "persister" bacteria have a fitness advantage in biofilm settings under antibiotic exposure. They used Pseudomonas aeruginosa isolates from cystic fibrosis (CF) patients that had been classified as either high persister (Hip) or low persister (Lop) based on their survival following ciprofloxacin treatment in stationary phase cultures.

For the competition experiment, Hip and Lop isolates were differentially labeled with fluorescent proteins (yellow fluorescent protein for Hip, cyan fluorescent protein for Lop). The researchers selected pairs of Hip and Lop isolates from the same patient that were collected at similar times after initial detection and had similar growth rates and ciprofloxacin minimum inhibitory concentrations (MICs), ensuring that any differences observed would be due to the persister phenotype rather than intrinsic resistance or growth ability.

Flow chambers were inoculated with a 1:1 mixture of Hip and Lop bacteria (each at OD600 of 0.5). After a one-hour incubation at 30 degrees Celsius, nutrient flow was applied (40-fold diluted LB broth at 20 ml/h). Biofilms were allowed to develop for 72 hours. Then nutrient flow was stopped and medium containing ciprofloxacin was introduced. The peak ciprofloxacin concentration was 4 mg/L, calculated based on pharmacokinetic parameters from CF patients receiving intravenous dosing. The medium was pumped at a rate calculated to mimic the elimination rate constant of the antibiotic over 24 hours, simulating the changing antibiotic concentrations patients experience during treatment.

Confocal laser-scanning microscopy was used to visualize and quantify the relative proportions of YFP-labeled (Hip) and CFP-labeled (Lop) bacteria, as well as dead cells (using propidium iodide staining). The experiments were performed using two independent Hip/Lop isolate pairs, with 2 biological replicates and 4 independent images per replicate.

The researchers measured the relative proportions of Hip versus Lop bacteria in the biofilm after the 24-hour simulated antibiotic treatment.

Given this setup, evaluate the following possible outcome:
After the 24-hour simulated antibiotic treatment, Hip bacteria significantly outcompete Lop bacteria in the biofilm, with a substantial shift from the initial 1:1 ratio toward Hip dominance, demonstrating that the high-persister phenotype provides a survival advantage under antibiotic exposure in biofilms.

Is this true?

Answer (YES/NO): YES